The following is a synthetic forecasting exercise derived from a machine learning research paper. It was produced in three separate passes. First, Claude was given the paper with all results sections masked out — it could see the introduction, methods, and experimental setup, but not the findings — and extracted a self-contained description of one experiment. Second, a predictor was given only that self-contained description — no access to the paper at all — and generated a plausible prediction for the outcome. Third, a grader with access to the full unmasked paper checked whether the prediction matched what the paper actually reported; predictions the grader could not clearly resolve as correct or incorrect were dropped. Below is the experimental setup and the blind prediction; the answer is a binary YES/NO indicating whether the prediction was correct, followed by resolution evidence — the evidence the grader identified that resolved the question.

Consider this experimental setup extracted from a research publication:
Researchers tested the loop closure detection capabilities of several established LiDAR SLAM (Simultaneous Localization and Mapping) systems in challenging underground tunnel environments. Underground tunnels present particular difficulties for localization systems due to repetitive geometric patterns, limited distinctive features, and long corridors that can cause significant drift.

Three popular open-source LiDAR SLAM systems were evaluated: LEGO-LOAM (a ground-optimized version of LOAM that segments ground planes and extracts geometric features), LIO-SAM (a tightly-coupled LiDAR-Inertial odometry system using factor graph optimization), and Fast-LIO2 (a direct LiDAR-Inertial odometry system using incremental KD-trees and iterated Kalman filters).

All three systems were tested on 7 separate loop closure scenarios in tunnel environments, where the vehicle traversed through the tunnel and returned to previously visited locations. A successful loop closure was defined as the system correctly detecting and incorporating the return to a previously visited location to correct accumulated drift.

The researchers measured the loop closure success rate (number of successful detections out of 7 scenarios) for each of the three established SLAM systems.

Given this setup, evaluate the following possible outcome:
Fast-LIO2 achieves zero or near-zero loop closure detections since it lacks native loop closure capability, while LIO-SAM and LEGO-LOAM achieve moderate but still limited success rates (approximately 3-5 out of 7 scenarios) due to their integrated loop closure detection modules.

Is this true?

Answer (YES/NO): NO